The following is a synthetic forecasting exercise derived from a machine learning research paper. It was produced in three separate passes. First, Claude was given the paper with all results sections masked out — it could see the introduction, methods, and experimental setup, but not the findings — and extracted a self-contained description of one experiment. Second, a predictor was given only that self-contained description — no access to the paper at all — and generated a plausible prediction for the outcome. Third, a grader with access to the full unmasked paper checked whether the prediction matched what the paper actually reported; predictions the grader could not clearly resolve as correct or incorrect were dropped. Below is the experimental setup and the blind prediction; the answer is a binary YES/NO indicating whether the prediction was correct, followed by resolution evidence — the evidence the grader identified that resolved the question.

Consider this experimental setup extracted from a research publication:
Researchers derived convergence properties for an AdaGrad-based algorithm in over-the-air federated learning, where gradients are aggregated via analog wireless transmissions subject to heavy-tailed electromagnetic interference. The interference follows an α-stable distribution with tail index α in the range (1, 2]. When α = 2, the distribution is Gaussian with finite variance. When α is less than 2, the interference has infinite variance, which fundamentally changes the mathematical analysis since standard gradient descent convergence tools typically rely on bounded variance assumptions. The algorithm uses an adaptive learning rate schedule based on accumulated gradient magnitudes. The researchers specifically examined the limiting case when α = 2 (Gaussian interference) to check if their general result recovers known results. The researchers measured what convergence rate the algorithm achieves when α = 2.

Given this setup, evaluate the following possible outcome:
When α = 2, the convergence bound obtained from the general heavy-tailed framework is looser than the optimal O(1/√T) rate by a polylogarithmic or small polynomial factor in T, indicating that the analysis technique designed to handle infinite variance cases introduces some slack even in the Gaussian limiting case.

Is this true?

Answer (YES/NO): NO